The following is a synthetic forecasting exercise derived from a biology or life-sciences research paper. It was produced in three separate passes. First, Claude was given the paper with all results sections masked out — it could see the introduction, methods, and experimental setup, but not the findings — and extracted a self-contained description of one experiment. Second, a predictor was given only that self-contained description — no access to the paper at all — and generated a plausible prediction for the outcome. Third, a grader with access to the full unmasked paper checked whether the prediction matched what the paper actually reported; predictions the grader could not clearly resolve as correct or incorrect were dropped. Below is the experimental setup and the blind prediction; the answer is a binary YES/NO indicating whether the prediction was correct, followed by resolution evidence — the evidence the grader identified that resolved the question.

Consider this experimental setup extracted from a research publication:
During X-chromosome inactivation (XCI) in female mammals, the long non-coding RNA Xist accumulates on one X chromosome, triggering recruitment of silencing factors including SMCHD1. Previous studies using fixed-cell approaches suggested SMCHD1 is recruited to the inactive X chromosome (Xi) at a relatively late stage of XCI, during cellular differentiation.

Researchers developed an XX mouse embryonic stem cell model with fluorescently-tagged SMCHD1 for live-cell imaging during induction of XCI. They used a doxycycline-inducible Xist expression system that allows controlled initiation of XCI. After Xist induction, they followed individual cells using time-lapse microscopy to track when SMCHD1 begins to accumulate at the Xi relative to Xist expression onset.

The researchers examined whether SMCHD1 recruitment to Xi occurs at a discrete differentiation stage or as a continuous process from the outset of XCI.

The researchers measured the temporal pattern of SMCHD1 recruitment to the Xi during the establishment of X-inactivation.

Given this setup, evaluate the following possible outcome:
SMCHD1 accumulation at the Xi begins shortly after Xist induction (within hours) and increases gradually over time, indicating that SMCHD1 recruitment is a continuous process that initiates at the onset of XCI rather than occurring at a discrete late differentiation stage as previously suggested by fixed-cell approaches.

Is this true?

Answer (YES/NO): NO